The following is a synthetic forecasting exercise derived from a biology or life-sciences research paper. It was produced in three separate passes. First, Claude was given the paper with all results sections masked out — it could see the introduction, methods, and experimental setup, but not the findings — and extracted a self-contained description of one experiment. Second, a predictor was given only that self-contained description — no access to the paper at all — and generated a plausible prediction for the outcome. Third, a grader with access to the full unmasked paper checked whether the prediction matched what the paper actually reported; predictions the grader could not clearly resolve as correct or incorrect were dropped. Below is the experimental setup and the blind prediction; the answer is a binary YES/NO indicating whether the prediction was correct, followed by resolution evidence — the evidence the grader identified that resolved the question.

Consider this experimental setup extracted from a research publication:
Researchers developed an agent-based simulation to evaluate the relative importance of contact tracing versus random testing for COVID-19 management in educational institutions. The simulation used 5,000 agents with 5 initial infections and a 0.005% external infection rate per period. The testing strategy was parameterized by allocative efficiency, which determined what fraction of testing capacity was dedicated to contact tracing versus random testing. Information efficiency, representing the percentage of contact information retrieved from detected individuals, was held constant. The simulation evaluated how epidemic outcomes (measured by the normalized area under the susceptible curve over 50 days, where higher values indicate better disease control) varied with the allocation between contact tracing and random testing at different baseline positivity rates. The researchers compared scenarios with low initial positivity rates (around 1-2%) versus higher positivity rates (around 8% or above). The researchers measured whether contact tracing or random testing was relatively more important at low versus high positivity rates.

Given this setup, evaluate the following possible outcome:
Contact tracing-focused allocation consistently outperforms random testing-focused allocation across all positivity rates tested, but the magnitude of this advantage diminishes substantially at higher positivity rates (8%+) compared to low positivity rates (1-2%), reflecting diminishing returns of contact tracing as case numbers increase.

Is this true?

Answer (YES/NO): NO